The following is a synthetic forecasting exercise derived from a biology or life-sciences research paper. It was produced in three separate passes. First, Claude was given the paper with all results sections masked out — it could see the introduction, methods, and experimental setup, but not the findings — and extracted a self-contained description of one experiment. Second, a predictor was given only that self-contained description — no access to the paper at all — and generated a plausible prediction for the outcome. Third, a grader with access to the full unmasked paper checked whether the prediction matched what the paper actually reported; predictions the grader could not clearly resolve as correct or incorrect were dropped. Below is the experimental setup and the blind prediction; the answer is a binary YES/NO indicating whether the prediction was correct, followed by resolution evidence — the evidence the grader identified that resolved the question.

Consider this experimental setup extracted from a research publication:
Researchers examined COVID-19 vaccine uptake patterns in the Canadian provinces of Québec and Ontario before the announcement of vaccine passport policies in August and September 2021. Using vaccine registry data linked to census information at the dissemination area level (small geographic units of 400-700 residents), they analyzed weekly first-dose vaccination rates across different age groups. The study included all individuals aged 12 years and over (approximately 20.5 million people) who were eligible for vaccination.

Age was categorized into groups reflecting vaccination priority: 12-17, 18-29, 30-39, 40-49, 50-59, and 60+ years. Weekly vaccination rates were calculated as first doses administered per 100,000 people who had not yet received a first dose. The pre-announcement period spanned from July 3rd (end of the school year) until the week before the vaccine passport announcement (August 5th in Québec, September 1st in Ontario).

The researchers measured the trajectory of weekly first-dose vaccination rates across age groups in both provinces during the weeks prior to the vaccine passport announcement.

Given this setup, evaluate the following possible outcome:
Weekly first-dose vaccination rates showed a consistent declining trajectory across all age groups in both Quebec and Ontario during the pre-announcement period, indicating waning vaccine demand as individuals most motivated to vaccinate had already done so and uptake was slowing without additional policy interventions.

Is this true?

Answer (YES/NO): NO